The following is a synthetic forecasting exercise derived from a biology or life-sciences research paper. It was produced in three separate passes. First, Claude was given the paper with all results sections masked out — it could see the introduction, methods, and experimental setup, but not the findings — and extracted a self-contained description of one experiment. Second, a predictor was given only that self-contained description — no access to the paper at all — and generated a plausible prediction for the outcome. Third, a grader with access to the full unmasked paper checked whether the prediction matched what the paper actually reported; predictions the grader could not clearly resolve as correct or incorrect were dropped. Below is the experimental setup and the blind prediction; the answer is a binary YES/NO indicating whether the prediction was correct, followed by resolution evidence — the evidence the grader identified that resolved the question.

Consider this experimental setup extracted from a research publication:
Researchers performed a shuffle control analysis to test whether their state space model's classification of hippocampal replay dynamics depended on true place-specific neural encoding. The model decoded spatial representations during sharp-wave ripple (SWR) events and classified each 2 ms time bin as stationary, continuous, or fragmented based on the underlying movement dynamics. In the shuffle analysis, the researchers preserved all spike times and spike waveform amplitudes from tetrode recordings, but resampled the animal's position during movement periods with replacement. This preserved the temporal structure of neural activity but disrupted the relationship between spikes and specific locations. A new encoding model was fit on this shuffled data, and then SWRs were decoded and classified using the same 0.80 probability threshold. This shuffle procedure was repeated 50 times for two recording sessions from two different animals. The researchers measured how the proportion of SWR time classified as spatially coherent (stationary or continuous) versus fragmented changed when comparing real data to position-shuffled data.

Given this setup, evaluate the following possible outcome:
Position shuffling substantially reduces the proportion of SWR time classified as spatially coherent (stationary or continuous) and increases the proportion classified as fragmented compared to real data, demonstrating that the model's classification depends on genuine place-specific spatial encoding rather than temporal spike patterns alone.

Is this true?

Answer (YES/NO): NO